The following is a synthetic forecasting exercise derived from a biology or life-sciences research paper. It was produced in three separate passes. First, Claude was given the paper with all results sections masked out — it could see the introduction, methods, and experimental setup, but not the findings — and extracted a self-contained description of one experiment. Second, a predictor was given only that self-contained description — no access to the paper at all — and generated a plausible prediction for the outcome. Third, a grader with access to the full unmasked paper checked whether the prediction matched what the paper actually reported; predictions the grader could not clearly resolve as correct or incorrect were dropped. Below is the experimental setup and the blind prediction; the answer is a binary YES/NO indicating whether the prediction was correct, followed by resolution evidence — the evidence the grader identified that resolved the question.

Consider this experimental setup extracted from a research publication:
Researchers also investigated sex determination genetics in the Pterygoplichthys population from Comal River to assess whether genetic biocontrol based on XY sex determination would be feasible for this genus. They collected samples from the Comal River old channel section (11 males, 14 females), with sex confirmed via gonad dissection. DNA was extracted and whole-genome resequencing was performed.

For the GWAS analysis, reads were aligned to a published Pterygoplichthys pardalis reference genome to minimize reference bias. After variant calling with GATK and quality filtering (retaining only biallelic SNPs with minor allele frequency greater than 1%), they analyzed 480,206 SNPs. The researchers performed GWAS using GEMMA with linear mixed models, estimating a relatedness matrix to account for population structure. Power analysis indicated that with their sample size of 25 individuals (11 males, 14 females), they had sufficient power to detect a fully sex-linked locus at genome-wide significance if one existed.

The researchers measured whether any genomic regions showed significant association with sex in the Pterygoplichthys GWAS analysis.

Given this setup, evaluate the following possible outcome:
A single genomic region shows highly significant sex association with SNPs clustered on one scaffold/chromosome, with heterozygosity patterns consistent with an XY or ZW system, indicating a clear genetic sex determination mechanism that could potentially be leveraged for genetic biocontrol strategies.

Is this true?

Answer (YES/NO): NO